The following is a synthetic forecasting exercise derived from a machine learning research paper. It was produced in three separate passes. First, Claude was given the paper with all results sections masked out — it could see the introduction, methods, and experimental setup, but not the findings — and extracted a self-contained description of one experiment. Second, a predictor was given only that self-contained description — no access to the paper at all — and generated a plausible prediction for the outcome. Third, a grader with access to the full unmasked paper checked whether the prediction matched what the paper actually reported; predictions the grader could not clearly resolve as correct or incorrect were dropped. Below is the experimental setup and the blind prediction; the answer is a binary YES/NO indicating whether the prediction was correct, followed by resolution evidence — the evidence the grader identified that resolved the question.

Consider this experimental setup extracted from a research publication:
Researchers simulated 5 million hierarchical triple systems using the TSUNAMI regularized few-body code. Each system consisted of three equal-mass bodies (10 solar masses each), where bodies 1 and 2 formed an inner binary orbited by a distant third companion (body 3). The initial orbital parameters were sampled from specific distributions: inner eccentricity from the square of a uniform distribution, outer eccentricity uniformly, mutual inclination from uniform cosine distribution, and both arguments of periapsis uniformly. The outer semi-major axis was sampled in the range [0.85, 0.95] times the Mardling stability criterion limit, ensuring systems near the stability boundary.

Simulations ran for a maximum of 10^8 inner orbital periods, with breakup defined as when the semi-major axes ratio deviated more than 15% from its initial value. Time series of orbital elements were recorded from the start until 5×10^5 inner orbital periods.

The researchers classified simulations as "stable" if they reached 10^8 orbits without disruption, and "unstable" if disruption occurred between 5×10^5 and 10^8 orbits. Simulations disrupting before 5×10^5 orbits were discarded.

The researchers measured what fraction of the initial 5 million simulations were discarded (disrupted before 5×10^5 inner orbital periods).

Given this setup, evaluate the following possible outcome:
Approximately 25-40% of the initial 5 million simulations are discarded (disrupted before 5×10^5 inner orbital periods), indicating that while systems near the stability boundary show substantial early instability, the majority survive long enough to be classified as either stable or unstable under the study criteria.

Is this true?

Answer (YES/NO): NO